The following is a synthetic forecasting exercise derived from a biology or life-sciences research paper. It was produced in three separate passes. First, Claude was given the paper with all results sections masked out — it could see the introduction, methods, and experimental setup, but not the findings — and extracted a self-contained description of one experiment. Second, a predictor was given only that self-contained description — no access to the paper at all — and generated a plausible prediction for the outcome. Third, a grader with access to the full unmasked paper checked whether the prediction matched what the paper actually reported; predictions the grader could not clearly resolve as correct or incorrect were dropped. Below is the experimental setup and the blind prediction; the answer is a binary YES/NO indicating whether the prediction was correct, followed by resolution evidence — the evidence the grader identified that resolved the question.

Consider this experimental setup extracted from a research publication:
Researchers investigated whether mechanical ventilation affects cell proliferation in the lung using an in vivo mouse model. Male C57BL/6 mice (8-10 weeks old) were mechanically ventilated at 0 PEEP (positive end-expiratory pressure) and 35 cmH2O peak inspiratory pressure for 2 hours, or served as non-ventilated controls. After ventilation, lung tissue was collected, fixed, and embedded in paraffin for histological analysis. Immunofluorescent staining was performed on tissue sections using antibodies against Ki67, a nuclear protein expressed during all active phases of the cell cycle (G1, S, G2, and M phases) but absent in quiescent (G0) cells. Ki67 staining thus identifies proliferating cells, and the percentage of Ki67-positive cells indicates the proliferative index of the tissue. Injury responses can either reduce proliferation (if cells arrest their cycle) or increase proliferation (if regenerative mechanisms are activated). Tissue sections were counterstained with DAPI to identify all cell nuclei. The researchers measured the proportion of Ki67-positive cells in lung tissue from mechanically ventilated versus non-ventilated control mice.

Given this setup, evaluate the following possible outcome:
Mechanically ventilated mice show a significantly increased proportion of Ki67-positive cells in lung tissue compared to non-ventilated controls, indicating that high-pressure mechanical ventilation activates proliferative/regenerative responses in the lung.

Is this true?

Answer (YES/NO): NO